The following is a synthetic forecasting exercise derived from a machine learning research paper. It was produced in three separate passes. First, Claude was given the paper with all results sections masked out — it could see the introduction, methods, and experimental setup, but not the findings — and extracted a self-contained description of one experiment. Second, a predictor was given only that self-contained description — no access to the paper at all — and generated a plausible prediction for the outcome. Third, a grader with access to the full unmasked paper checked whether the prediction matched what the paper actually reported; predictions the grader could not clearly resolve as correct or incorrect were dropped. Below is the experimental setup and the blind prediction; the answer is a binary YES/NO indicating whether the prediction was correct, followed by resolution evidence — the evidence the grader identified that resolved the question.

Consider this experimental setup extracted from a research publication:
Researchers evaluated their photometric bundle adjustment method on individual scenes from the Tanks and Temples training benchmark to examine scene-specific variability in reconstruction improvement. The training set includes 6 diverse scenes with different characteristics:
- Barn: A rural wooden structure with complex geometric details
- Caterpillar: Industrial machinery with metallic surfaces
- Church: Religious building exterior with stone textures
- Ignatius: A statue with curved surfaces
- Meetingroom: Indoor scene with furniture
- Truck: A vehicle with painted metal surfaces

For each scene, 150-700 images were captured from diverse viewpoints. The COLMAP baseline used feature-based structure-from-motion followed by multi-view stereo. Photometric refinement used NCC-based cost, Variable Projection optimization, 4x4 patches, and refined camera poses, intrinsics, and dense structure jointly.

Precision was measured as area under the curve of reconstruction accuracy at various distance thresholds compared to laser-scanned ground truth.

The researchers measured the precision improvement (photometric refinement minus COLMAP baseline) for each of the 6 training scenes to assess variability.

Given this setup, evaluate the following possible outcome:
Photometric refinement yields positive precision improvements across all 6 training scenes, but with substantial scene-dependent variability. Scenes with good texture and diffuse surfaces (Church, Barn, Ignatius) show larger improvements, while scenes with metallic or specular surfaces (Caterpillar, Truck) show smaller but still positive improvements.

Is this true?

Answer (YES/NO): NO